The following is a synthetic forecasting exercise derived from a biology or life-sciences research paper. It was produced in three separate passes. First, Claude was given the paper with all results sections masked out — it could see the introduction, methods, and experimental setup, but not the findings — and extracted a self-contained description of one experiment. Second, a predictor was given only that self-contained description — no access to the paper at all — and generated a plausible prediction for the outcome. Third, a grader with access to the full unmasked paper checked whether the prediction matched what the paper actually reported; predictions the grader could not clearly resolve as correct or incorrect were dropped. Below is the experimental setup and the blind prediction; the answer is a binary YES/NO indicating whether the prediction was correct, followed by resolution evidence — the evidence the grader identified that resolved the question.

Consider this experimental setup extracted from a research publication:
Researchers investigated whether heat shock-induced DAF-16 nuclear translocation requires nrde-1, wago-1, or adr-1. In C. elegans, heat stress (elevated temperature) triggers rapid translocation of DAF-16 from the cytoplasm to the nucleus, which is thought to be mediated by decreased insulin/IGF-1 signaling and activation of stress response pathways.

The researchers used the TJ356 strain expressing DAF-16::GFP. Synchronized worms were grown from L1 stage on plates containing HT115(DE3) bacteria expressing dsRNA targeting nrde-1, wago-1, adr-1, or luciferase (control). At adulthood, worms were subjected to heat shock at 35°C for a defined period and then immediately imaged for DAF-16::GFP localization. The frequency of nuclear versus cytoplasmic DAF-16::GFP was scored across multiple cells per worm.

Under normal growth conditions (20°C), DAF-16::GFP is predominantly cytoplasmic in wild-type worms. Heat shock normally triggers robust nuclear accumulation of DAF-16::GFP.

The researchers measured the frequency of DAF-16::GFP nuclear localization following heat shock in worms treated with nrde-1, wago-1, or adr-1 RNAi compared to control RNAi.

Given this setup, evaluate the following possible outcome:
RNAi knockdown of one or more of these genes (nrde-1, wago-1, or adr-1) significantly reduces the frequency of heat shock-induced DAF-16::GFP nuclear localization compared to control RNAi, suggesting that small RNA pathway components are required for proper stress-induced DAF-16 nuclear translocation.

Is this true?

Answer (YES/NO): YES